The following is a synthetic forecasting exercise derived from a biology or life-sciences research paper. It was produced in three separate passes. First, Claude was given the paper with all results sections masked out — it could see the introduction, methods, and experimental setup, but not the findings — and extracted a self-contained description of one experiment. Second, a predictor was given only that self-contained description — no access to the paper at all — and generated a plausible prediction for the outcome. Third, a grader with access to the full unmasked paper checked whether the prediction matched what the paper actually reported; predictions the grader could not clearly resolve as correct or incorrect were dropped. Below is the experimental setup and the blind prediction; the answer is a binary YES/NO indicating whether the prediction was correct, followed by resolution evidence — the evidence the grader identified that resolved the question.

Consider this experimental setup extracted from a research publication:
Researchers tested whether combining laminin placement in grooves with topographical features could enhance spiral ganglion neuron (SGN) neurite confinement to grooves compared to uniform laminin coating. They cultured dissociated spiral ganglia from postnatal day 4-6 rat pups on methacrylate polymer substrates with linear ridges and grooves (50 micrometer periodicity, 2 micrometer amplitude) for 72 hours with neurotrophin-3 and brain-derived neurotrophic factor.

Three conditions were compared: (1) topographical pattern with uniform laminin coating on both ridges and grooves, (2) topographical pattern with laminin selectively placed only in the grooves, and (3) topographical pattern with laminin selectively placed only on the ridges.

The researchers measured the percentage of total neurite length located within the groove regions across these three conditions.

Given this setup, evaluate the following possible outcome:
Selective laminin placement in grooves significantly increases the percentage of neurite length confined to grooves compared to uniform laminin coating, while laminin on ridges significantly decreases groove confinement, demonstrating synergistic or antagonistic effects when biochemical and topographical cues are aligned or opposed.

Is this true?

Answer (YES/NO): YES